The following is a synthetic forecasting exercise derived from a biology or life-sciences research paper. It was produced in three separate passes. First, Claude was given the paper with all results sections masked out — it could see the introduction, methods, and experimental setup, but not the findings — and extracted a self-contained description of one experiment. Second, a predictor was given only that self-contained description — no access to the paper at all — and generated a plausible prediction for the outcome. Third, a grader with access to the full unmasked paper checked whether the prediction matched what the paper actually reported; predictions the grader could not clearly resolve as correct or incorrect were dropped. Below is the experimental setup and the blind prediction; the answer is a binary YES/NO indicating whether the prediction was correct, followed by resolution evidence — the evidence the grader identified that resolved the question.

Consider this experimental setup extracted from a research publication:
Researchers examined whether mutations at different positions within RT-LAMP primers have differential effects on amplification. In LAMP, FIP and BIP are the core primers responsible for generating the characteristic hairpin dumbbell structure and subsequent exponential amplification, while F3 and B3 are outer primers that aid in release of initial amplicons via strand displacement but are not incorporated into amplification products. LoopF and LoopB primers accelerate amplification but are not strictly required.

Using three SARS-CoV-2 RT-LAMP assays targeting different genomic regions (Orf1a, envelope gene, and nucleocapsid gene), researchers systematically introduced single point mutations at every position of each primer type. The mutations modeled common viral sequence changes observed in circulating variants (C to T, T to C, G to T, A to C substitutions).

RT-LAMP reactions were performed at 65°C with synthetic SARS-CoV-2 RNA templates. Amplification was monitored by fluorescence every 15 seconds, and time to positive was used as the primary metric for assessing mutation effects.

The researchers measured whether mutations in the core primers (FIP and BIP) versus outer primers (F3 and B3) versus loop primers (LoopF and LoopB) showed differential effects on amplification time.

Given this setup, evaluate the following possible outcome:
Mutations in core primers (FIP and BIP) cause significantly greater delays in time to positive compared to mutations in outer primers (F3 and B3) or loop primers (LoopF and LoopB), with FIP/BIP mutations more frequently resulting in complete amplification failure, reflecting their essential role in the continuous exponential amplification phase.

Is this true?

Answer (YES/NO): NO